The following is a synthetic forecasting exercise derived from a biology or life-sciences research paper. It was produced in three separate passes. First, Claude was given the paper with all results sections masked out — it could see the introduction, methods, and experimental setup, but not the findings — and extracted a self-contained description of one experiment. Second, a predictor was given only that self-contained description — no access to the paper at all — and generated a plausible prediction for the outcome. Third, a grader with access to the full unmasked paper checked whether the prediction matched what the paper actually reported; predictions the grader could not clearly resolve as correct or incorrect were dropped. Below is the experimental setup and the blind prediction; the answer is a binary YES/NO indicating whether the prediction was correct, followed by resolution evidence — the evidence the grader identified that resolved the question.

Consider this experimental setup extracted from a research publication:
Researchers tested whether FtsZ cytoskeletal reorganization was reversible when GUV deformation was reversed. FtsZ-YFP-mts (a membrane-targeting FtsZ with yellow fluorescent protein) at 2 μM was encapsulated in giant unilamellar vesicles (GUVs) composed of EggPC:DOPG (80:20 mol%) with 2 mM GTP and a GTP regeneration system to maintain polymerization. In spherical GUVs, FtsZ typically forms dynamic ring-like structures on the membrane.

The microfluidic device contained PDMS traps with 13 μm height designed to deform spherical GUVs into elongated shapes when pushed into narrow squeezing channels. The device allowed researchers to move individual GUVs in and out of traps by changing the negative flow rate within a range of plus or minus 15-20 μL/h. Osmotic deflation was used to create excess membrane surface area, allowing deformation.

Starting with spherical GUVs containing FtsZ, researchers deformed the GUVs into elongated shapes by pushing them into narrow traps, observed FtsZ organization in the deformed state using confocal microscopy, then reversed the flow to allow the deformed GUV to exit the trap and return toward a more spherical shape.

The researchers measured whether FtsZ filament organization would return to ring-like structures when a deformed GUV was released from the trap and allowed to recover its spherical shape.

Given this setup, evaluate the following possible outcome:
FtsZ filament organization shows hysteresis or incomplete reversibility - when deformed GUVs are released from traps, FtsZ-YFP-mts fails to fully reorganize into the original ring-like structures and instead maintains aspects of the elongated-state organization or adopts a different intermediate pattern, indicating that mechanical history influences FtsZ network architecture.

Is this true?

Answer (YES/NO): NO